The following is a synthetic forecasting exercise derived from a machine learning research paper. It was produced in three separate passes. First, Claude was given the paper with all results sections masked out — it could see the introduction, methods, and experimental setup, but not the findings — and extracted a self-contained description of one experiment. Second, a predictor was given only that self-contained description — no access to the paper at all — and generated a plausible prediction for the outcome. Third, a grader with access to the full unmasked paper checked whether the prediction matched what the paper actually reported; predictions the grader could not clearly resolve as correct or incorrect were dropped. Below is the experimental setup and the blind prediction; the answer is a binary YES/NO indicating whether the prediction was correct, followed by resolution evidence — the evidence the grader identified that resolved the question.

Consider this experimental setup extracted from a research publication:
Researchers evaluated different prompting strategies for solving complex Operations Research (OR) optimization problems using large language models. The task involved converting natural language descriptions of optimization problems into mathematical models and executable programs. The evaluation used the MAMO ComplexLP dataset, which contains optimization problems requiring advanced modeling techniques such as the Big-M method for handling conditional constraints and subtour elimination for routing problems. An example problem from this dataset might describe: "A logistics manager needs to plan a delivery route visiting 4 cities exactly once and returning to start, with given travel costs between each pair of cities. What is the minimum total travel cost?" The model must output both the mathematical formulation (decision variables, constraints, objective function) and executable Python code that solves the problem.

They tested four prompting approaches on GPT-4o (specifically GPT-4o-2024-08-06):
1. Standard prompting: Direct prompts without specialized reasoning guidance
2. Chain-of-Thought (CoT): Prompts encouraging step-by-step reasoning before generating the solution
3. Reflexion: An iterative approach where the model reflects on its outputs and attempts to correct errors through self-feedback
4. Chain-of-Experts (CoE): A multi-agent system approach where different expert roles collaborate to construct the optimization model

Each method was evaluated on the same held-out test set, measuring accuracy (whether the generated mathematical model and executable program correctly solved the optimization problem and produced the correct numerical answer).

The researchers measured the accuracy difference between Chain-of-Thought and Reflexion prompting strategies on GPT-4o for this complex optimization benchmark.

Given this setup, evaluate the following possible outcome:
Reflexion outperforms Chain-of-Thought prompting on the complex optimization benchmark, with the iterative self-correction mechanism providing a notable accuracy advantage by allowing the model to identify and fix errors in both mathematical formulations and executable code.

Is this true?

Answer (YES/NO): NO